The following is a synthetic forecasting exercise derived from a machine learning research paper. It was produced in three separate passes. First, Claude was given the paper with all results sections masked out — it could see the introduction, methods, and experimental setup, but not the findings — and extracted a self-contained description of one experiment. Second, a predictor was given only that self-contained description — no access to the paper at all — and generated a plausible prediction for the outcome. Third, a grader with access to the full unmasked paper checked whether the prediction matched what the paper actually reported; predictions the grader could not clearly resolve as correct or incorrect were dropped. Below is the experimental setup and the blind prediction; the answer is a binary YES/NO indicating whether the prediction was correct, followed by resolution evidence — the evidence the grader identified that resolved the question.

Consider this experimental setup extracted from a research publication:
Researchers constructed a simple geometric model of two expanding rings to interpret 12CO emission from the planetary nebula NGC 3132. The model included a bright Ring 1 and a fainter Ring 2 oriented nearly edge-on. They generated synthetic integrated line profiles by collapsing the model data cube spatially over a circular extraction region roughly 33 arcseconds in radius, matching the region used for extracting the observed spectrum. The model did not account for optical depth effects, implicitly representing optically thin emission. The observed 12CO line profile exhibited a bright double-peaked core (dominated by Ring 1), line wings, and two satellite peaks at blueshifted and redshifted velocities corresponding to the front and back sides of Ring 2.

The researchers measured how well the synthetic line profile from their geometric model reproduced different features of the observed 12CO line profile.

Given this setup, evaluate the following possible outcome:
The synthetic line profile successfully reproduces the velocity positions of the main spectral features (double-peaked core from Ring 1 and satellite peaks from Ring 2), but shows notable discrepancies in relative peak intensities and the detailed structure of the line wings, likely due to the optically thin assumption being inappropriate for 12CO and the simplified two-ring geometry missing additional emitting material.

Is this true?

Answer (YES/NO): NO